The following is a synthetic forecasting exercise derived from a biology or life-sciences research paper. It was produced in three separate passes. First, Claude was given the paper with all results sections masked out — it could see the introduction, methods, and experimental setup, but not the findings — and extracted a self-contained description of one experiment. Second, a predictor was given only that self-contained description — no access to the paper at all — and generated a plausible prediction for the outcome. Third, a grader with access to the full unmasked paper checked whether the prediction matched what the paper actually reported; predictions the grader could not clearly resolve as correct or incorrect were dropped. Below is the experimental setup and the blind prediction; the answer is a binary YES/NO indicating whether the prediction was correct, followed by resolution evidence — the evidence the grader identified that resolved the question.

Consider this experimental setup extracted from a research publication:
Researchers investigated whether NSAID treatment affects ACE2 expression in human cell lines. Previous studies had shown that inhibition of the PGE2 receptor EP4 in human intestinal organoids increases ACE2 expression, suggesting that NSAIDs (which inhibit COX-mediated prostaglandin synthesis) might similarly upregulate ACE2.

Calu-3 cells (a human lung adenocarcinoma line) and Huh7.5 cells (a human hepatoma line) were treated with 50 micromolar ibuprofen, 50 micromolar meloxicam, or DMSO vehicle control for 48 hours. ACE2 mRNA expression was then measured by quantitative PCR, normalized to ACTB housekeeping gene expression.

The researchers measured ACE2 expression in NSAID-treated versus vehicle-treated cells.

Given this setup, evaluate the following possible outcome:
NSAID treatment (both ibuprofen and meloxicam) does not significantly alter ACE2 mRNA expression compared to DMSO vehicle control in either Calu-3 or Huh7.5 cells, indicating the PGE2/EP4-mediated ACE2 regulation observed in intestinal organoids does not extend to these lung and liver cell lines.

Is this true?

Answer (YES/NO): YES